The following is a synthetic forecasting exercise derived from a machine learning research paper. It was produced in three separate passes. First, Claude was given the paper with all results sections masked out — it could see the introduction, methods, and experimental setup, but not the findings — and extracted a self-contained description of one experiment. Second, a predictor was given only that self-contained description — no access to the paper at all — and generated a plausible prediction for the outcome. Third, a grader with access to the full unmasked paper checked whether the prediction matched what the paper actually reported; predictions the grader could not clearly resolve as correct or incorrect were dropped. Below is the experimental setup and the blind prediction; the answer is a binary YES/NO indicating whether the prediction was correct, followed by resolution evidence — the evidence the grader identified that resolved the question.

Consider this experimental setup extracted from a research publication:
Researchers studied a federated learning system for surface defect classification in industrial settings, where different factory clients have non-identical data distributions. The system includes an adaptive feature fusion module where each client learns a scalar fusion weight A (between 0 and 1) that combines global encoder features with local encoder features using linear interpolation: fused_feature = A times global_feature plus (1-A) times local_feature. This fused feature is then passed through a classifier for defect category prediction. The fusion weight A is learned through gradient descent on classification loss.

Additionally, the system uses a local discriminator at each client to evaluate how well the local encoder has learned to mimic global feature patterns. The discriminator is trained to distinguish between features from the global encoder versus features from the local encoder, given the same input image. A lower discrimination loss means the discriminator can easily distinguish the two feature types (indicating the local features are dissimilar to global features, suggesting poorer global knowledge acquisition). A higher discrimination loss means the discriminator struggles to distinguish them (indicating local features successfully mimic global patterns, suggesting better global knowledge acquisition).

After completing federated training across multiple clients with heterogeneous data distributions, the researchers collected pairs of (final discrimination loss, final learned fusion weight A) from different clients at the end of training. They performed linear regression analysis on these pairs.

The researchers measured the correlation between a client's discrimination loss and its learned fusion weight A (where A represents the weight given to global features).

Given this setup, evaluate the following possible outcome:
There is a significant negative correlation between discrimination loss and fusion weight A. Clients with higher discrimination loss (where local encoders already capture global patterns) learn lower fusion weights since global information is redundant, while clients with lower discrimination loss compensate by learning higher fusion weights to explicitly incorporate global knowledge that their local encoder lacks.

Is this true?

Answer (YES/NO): YES